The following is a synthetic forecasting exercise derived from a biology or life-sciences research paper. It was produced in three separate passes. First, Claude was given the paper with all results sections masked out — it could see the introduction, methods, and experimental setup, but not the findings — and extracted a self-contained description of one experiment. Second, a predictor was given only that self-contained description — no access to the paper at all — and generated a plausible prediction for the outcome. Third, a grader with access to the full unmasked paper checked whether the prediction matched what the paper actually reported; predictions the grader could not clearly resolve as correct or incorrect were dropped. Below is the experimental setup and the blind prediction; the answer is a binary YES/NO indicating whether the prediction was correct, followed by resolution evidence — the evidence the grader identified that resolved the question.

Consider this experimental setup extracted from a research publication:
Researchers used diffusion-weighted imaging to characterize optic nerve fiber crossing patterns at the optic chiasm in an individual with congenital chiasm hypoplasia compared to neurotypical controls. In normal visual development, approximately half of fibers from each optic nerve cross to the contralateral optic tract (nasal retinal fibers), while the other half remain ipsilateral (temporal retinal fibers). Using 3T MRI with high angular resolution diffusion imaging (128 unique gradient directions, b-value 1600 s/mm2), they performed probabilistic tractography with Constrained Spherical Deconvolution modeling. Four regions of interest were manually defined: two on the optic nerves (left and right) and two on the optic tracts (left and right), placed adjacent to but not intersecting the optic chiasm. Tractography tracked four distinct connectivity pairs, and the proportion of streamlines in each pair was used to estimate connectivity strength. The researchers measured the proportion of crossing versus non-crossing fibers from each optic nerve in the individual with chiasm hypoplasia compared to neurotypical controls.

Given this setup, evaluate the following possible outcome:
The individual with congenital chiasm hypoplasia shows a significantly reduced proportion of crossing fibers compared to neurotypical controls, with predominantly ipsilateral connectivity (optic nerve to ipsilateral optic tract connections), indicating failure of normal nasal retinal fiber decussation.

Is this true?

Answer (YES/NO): NO